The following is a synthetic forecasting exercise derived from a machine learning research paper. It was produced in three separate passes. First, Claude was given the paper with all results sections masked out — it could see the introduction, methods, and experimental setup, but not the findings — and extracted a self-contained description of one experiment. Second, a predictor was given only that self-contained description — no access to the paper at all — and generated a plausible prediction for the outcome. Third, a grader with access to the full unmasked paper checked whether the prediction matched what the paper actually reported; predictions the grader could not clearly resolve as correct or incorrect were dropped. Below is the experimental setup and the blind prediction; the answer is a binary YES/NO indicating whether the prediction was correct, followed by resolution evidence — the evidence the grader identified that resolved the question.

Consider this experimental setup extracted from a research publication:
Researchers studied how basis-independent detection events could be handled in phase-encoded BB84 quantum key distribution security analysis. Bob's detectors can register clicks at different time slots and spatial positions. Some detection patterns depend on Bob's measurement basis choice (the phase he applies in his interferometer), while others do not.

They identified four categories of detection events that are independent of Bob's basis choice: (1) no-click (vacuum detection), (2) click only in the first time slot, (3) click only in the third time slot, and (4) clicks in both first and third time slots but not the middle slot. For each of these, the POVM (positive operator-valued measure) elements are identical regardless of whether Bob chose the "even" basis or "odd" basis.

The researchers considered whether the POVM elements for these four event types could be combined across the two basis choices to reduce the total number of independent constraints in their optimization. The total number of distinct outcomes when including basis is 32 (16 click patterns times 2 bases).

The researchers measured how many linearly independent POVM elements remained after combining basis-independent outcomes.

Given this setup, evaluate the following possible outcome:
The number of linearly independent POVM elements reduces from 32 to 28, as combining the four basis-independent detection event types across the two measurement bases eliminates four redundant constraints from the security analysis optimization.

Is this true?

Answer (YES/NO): YES